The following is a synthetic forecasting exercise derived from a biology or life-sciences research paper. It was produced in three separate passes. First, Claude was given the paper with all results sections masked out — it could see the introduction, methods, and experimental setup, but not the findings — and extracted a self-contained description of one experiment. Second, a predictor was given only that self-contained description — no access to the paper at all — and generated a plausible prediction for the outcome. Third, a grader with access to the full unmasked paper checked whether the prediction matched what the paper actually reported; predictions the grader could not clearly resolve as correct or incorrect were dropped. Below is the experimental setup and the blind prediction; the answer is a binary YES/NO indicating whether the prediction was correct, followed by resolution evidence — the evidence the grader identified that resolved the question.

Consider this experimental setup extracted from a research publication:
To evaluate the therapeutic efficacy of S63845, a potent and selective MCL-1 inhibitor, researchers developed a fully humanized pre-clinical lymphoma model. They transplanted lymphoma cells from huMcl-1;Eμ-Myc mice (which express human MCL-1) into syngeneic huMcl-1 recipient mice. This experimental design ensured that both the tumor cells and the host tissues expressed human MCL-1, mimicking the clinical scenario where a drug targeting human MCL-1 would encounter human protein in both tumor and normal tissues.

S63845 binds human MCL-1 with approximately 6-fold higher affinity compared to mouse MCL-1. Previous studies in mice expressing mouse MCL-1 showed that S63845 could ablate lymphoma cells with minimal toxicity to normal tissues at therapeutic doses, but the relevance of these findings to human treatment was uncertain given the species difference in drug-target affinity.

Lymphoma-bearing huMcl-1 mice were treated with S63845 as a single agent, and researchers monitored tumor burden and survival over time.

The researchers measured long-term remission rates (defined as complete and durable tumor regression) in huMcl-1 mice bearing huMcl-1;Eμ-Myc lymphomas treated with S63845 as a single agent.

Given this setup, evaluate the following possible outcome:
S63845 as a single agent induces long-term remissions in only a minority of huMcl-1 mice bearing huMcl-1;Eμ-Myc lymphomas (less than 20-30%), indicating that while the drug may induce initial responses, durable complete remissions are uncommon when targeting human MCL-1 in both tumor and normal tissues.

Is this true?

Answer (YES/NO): NO